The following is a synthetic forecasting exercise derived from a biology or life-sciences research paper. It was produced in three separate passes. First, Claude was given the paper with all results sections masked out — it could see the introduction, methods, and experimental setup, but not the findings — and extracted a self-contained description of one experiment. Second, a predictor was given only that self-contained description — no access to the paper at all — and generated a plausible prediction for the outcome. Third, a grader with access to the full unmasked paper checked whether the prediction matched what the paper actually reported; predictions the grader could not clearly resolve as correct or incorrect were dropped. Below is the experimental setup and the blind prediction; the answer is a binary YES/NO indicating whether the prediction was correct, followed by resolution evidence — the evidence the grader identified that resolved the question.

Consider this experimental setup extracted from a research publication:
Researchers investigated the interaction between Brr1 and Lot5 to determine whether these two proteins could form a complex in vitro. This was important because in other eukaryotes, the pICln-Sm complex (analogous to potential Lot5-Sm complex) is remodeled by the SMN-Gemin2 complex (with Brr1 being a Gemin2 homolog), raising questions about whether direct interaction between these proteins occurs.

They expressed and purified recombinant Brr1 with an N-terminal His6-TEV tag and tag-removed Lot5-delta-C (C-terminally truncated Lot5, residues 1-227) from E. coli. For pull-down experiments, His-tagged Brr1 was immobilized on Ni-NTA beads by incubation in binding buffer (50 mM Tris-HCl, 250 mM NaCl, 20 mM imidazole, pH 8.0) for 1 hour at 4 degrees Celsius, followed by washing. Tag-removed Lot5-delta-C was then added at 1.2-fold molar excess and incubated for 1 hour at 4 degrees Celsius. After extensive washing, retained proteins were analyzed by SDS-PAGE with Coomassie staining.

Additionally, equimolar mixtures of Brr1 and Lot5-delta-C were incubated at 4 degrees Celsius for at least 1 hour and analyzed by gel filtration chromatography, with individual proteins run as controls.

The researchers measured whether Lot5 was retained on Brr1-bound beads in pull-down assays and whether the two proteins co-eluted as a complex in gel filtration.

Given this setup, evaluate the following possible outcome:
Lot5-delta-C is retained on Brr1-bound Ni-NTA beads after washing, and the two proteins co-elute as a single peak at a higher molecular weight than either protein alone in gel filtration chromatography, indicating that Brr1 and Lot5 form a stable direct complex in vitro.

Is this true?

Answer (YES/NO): NO